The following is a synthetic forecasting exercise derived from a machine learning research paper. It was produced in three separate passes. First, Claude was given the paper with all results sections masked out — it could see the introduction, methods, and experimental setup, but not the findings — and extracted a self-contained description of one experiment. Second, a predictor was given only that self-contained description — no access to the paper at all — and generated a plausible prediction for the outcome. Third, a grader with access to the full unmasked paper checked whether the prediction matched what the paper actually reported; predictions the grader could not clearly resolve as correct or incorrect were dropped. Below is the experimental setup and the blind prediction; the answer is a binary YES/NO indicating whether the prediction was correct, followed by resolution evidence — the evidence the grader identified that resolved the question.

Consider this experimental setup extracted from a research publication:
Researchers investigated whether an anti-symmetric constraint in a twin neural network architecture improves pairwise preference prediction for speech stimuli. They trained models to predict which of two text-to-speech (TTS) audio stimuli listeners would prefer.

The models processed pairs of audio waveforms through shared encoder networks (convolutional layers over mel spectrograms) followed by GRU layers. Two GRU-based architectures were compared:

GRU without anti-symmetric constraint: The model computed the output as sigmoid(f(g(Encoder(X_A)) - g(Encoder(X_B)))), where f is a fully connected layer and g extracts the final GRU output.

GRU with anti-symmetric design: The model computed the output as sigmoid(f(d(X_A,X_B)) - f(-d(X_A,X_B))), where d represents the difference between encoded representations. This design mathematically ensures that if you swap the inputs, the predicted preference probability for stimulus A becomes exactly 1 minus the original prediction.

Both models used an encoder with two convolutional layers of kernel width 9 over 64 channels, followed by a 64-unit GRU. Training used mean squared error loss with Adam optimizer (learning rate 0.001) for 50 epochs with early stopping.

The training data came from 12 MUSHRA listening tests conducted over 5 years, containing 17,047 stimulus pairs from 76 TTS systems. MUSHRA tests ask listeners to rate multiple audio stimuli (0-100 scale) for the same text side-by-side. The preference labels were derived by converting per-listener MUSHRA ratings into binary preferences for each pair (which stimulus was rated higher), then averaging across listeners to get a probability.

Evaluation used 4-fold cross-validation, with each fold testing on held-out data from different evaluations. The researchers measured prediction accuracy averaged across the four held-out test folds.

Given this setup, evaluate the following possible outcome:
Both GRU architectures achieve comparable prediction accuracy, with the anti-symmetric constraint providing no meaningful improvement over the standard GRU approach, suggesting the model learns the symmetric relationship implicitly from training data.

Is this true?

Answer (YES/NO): NO